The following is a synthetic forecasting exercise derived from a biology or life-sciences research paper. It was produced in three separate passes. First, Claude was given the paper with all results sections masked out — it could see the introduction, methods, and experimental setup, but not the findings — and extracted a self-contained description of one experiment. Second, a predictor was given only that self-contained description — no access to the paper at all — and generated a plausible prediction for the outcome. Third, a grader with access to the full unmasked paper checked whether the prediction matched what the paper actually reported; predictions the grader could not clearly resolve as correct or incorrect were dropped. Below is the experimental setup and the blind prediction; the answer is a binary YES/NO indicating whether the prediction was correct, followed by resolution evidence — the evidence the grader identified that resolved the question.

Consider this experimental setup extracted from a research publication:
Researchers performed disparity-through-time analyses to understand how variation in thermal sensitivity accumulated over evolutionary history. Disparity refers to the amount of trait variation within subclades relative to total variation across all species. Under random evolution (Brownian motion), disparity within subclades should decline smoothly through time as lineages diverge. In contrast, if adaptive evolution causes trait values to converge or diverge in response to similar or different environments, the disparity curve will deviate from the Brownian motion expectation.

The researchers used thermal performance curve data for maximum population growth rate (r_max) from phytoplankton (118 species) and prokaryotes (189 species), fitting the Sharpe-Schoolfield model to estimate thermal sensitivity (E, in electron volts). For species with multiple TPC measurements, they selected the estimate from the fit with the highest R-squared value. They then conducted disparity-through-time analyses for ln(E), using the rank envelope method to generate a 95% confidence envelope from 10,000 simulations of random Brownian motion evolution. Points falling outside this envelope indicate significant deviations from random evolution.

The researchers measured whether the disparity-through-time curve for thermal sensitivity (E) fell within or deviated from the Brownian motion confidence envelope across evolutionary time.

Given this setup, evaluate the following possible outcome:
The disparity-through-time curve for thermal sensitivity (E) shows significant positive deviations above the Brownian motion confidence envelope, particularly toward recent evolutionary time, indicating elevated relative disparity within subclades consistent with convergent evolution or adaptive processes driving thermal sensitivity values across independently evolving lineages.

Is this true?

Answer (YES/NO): YES